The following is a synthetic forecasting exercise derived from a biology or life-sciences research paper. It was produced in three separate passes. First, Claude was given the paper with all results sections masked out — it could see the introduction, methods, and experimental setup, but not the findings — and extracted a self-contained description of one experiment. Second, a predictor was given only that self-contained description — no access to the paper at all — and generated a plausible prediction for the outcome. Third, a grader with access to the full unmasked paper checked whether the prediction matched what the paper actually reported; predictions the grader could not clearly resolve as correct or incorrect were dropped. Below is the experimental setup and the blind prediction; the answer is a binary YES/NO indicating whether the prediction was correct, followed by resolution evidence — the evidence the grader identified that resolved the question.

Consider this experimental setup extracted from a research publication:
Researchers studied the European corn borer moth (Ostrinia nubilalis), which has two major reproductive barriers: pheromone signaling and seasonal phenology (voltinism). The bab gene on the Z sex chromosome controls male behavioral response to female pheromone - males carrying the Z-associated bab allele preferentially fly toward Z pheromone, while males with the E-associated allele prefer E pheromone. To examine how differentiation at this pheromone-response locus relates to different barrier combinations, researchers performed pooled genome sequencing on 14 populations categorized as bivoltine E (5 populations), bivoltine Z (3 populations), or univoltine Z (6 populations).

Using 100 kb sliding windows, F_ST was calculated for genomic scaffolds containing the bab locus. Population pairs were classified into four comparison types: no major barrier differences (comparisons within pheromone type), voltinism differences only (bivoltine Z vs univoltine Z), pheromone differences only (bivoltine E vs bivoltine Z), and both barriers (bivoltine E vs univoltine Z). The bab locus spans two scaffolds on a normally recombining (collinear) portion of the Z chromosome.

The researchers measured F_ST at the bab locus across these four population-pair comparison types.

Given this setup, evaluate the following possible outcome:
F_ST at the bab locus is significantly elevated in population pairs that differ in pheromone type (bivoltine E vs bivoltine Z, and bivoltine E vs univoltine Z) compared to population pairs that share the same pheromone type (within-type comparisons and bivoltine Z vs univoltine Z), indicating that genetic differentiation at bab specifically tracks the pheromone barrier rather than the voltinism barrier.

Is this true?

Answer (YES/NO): YES